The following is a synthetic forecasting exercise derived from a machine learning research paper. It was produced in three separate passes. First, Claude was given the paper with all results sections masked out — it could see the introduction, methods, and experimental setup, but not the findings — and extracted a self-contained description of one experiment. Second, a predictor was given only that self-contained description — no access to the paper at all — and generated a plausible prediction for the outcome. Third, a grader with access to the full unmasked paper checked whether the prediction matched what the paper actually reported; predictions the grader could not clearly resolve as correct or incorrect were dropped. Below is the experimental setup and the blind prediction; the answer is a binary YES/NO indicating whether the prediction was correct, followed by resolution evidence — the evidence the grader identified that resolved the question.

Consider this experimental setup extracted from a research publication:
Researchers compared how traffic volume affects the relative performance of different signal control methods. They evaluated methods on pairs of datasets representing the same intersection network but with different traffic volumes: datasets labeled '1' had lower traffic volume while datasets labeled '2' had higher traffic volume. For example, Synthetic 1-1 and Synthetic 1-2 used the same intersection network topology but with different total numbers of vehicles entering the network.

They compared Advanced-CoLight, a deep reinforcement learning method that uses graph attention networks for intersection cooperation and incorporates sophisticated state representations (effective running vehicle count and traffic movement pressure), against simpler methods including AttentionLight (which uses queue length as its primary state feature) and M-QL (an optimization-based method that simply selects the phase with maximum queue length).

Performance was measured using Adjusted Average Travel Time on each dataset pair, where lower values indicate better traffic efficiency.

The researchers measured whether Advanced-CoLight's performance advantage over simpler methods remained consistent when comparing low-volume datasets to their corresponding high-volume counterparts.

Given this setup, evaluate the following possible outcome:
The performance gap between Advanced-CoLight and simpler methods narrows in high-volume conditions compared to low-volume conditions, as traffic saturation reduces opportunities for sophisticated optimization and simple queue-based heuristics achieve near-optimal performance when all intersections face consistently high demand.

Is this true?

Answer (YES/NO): NO